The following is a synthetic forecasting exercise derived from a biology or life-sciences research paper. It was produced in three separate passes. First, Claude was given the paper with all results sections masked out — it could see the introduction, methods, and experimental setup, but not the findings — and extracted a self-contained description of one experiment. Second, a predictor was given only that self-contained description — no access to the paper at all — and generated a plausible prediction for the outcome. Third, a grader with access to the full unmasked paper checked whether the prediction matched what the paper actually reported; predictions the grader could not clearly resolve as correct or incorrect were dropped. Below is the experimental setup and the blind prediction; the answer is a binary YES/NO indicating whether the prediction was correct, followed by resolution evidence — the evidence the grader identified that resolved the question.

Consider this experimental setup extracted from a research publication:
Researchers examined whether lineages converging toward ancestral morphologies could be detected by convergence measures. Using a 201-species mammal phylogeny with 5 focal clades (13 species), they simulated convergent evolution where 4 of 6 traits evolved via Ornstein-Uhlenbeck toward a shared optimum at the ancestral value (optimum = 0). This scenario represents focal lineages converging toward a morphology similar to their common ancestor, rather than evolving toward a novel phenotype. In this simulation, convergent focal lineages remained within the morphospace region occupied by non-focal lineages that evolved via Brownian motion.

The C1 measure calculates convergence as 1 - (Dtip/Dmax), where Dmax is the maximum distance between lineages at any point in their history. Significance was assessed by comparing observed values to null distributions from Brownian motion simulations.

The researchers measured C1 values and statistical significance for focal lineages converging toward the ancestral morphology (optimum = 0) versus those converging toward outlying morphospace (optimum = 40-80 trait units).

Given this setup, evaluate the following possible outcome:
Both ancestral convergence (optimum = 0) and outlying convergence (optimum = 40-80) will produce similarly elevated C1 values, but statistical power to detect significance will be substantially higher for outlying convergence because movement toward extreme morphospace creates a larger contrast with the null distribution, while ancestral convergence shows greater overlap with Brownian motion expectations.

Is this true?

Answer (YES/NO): NO